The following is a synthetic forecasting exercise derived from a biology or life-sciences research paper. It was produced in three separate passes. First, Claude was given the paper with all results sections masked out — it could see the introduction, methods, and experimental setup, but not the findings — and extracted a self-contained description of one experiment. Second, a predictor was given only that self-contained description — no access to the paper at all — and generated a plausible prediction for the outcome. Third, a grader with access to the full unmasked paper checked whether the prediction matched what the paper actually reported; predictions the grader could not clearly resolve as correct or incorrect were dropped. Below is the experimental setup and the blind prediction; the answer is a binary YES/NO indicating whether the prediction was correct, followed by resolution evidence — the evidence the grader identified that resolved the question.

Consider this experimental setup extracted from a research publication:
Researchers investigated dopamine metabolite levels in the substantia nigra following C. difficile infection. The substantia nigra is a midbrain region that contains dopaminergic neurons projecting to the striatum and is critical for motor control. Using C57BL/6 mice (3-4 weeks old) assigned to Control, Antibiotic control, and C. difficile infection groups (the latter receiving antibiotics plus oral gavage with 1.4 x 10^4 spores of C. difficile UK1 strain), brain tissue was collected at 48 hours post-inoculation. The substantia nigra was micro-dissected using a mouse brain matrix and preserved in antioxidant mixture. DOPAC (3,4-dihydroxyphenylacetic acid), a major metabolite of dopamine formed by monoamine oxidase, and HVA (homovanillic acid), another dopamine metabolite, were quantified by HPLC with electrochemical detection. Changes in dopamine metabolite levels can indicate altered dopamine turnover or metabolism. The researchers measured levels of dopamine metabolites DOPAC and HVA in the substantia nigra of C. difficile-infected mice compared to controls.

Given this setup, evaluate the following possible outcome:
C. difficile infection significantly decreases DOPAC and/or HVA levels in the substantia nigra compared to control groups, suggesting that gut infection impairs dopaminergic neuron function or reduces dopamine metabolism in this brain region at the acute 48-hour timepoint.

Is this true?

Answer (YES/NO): NO